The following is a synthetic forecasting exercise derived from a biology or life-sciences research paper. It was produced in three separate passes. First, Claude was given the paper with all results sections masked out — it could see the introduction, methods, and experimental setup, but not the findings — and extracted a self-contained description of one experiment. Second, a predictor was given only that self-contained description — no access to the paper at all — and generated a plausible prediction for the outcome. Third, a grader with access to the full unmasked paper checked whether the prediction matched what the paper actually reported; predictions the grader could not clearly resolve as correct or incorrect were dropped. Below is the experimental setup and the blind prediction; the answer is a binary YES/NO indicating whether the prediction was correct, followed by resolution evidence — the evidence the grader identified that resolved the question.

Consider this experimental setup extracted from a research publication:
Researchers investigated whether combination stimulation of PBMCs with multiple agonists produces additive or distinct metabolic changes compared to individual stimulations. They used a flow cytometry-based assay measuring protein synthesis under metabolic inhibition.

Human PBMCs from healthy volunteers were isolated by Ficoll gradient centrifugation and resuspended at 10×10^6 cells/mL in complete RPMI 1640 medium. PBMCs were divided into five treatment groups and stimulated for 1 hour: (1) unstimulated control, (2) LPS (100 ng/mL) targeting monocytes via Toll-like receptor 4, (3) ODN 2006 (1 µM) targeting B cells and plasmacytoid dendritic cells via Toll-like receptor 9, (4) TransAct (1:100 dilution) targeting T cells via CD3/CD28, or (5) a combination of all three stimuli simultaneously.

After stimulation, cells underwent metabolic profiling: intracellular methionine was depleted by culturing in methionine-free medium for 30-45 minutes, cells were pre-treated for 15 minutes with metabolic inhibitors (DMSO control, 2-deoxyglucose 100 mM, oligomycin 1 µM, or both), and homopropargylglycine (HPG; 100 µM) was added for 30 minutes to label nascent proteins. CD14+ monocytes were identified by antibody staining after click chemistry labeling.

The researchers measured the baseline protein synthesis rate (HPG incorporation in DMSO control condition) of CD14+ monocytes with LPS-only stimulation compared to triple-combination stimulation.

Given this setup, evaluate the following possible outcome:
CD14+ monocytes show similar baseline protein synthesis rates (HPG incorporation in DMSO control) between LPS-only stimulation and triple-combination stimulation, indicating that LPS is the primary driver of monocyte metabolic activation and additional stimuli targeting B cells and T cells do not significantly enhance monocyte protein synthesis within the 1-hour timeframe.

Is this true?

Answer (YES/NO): YES